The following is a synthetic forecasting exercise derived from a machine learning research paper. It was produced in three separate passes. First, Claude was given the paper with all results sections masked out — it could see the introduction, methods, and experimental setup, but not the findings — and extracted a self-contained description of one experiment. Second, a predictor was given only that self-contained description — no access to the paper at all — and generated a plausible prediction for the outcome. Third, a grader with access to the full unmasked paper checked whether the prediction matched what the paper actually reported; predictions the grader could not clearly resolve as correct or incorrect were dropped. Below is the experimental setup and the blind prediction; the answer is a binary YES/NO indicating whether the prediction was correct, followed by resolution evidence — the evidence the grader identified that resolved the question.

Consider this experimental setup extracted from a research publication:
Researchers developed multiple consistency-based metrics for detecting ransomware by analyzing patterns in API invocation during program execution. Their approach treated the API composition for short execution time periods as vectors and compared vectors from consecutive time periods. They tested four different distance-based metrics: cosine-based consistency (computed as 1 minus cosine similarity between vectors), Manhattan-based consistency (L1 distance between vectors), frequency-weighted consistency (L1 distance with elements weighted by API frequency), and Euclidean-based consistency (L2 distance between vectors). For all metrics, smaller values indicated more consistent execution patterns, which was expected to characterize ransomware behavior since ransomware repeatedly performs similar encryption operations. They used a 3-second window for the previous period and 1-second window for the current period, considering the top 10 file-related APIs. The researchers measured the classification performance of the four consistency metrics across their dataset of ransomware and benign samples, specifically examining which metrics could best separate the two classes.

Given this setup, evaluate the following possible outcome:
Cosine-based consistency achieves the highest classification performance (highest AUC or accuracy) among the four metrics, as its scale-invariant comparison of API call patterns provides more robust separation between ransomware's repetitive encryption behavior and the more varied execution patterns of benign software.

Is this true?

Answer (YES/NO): NO